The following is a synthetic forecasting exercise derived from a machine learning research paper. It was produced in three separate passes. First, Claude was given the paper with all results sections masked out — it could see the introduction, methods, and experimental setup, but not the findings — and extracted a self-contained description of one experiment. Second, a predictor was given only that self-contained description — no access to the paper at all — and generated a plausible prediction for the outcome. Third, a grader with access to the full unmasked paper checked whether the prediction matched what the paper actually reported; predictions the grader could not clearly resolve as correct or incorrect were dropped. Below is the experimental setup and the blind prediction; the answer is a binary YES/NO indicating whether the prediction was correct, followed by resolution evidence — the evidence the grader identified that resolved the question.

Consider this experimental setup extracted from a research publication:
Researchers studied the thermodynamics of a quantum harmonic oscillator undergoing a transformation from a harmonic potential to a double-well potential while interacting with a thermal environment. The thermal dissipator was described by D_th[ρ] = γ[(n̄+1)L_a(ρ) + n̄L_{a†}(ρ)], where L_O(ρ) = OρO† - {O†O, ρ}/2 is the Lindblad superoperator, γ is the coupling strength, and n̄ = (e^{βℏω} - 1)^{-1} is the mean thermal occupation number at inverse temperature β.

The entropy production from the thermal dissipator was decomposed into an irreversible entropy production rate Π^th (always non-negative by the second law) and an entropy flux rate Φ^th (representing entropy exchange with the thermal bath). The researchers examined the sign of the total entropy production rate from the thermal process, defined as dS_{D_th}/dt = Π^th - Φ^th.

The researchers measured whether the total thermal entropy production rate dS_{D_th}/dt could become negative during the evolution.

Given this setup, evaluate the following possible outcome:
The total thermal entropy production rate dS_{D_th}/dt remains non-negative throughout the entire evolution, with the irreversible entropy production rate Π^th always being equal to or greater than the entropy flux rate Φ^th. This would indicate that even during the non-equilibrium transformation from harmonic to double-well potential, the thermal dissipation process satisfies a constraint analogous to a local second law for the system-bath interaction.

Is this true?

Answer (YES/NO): NO